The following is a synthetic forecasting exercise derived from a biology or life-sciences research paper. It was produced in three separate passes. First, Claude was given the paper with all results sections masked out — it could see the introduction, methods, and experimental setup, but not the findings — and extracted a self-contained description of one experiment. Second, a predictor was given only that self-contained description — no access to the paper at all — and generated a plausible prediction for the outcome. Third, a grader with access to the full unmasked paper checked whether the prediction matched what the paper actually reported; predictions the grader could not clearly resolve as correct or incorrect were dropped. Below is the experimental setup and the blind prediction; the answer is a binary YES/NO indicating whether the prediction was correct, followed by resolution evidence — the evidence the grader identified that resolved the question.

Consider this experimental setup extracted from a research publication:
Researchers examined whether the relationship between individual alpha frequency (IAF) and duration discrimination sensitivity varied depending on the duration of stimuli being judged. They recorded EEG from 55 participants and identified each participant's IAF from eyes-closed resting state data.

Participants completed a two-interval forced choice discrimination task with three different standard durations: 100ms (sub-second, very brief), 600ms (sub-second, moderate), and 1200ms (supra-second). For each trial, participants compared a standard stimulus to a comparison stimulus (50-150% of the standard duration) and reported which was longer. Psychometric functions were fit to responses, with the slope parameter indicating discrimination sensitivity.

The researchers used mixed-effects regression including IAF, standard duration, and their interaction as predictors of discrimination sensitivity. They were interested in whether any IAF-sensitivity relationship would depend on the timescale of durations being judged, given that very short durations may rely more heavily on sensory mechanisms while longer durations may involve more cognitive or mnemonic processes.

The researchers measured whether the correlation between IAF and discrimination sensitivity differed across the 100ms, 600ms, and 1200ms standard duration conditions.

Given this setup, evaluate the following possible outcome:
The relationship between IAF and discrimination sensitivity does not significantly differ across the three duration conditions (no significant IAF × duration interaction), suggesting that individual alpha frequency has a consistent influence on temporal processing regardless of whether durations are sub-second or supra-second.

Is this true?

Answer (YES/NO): YES